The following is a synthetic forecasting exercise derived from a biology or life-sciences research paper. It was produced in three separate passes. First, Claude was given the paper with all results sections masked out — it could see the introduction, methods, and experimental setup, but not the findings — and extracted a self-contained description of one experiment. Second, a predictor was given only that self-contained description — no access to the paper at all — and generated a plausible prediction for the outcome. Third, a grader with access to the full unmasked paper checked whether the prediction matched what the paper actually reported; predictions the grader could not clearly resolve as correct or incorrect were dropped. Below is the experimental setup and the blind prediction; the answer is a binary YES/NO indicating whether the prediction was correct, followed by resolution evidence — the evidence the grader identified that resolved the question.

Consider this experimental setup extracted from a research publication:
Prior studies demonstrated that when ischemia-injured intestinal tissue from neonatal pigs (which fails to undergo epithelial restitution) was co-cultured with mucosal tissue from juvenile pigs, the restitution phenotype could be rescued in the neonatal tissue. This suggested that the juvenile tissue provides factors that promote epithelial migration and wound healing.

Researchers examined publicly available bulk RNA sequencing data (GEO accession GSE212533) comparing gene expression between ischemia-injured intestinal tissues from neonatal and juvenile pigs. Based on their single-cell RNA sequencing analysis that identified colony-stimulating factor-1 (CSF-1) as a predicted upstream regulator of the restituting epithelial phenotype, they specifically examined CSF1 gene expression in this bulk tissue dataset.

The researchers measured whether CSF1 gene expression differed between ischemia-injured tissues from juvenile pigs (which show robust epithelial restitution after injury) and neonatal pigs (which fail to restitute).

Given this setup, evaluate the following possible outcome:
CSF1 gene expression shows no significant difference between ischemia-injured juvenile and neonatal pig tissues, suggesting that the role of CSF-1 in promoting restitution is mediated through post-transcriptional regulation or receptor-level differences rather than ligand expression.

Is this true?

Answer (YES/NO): NO